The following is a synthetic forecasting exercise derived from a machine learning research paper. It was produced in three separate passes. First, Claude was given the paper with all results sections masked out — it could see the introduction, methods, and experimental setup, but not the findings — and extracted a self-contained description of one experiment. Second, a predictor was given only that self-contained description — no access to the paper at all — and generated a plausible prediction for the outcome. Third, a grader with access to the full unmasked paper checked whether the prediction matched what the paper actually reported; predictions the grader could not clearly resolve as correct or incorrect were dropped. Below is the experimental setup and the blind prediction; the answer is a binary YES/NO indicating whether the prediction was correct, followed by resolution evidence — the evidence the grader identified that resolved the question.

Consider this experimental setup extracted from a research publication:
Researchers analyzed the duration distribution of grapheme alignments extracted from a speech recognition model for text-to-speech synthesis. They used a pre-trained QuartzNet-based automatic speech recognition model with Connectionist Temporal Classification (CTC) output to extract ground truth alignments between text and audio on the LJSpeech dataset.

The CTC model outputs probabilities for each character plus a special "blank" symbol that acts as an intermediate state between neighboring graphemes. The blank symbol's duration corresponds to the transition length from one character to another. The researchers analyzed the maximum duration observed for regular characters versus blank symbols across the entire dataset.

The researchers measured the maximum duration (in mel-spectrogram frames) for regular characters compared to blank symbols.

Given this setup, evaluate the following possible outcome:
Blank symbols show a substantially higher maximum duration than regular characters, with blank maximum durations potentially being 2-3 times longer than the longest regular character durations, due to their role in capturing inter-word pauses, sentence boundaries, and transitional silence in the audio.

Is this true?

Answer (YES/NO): NO